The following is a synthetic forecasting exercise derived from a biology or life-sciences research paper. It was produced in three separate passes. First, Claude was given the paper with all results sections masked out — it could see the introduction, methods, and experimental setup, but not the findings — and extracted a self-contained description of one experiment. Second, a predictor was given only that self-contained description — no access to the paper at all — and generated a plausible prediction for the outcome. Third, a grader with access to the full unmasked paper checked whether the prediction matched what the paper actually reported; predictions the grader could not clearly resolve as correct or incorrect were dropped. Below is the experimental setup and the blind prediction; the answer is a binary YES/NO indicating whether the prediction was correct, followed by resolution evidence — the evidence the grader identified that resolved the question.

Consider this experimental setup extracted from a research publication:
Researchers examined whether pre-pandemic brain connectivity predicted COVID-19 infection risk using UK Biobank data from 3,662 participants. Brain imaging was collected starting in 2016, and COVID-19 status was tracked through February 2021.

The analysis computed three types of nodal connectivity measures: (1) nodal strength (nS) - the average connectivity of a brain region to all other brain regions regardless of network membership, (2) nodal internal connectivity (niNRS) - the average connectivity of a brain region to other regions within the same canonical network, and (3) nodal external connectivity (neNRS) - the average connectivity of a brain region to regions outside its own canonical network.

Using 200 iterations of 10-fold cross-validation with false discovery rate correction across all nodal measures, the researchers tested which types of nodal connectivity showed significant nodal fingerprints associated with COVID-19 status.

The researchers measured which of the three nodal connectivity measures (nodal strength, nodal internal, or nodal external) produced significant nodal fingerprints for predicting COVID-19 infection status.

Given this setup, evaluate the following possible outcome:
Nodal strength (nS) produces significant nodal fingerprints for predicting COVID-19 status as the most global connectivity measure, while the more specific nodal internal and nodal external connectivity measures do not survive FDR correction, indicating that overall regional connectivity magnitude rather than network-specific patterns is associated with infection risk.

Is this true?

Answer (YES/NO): NO